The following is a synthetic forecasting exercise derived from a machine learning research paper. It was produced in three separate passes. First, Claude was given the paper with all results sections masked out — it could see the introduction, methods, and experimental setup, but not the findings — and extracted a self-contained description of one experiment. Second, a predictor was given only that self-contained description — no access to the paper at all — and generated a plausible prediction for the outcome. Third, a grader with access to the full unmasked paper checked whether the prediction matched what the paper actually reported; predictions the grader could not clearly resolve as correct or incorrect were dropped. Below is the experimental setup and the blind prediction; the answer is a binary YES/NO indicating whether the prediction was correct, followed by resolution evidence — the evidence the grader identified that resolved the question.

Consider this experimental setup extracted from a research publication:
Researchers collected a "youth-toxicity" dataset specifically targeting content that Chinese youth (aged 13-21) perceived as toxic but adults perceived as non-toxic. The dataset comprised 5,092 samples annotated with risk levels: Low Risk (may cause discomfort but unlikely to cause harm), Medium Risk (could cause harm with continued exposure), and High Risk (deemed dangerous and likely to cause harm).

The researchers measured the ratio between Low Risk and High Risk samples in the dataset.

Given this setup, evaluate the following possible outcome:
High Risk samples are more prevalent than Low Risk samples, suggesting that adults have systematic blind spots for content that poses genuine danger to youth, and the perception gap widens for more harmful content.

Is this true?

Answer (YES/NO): NO